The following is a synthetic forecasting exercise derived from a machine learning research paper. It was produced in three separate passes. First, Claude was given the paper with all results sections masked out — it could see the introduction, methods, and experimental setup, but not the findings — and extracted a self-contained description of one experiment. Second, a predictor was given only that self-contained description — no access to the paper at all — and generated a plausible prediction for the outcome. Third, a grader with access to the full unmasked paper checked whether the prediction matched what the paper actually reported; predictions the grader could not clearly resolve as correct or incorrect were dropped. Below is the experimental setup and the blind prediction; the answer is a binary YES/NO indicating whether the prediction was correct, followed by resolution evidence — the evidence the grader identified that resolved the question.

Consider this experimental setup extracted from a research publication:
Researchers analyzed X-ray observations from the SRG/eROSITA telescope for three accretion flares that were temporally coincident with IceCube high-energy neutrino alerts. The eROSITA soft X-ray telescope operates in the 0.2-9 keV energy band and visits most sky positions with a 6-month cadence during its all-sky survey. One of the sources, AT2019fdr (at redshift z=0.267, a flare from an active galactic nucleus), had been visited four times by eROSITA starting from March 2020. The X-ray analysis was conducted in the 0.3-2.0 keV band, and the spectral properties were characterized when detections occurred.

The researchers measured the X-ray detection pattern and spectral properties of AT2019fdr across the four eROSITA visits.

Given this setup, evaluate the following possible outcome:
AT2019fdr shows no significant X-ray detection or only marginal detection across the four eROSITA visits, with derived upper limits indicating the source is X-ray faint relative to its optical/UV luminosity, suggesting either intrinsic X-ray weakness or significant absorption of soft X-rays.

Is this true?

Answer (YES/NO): NO